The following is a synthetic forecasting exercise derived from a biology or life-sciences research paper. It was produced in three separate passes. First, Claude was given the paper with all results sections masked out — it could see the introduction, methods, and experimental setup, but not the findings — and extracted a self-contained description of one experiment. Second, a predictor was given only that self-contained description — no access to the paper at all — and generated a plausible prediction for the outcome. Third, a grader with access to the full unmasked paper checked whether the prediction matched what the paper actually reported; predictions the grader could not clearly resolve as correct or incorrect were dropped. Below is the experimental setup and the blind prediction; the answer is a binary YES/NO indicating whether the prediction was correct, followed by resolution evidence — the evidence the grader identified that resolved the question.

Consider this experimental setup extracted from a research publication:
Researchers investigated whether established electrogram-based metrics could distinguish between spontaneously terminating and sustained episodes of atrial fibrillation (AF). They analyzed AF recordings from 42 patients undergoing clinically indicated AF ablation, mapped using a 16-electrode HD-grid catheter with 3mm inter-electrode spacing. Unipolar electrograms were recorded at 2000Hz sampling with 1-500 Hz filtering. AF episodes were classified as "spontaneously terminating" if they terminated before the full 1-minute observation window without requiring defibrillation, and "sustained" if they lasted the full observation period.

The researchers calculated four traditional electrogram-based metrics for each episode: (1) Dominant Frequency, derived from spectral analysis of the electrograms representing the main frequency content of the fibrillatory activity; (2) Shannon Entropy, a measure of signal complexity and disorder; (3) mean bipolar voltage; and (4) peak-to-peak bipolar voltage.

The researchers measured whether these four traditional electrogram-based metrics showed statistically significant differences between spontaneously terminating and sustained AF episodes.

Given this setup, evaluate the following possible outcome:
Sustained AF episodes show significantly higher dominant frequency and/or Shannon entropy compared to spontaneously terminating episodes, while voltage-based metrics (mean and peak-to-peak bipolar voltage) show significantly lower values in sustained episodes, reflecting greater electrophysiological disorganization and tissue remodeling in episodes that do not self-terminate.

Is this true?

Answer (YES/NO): NO